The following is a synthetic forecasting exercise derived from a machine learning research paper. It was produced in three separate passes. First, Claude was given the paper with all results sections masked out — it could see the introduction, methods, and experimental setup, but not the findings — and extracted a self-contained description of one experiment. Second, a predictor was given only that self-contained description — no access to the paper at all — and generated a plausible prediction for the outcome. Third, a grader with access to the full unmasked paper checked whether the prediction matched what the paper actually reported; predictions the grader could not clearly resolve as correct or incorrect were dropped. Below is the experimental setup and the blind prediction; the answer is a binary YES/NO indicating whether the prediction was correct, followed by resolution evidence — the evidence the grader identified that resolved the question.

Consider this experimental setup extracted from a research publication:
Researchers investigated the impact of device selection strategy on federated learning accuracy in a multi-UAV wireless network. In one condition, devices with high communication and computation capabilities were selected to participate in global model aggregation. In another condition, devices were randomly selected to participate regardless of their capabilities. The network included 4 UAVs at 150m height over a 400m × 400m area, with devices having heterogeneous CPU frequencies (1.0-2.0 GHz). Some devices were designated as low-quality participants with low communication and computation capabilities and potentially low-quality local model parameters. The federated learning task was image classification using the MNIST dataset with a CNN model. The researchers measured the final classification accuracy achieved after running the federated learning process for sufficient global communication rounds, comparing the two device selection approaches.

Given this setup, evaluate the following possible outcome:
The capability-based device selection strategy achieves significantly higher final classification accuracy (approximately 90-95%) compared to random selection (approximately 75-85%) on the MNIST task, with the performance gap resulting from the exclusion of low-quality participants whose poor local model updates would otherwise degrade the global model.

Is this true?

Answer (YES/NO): YES